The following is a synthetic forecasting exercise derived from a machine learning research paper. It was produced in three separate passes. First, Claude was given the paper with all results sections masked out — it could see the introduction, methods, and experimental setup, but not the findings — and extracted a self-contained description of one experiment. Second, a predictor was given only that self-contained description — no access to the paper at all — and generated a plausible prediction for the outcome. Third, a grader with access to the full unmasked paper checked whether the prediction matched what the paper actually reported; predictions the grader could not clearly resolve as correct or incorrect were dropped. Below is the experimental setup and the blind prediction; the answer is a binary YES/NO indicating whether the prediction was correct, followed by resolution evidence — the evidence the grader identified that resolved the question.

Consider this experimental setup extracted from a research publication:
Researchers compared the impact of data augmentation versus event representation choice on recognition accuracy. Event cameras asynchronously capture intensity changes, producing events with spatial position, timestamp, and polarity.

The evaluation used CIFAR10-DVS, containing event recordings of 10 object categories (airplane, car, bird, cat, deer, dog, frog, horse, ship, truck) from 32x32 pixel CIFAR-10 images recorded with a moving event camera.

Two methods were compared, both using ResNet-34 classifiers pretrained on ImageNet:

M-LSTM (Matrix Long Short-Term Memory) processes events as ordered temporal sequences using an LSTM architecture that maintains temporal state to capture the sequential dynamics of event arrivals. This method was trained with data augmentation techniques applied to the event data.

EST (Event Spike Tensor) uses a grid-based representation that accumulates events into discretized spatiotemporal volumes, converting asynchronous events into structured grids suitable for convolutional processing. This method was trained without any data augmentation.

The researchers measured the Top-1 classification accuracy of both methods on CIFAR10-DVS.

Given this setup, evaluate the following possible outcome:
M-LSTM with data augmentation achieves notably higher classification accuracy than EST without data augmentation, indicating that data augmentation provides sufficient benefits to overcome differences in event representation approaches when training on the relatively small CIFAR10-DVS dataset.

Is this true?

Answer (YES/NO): NO